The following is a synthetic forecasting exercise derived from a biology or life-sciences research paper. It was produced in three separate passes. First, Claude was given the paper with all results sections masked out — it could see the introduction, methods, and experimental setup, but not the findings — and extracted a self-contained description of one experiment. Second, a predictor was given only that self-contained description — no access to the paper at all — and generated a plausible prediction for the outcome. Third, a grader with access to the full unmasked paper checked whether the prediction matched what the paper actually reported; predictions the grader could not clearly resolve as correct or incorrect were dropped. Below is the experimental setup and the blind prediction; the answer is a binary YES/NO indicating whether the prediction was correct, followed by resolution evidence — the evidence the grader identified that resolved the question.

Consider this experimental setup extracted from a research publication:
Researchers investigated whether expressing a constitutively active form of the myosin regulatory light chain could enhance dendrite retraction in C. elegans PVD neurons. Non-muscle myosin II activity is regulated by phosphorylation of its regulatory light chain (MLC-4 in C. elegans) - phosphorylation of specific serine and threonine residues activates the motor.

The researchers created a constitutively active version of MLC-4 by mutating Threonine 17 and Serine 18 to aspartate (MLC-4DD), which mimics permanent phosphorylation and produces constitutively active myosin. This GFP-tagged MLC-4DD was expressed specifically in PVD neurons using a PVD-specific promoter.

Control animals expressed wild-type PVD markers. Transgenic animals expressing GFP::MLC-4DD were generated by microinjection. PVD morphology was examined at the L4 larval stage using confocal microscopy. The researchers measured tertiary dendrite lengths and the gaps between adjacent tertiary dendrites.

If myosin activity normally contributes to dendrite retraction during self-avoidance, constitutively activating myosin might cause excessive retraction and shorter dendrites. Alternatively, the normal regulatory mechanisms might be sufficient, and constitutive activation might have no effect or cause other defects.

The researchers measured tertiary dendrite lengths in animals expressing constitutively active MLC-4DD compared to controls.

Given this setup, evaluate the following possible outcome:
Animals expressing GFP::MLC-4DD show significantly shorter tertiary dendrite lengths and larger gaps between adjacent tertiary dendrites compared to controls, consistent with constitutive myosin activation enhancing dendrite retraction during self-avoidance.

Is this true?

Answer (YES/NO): YES